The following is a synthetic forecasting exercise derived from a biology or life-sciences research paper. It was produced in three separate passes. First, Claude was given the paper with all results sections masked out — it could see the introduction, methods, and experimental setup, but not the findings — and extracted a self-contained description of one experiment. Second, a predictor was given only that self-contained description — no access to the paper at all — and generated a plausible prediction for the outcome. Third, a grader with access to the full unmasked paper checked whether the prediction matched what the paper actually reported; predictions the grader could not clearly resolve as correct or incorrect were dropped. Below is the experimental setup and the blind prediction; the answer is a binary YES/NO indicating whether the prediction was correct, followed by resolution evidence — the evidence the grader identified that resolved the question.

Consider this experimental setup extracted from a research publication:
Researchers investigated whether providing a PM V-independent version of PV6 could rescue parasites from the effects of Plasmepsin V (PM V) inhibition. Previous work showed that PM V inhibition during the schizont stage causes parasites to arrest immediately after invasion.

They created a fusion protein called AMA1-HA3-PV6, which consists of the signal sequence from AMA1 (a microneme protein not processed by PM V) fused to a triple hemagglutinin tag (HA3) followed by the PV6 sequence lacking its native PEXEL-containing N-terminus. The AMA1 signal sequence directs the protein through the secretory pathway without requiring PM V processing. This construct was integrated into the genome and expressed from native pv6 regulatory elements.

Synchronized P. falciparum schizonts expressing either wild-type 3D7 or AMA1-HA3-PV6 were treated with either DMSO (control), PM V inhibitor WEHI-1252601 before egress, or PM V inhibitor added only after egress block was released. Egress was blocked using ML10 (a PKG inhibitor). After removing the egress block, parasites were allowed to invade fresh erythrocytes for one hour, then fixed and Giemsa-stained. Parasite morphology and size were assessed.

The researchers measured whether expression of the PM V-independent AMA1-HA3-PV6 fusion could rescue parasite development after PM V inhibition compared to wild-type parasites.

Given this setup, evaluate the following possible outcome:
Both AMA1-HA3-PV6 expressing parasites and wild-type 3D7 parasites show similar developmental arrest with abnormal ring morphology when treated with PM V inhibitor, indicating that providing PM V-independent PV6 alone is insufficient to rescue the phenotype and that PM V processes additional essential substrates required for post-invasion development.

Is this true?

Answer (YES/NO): YES